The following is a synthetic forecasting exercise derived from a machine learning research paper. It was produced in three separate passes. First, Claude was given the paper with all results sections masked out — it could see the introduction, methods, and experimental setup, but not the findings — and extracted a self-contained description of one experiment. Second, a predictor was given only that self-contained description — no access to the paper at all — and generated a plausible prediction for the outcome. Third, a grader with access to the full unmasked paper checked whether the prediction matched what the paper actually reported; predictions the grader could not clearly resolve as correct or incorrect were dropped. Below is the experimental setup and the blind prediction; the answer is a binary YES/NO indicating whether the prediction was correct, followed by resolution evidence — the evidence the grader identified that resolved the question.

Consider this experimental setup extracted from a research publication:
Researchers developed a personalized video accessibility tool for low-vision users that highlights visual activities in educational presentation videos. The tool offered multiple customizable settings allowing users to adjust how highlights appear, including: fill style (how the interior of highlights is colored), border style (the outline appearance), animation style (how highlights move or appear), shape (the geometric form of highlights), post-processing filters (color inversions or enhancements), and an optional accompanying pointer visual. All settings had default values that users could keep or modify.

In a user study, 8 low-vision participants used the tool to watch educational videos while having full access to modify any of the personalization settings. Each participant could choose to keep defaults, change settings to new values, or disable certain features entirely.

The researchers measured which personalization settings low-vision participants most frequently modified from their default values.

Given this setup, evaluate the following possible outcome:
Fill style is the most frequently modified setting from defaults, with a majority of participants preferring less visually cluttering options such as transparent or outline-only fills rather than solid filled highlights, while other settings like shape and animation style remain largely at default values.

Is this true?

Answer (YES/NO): NO